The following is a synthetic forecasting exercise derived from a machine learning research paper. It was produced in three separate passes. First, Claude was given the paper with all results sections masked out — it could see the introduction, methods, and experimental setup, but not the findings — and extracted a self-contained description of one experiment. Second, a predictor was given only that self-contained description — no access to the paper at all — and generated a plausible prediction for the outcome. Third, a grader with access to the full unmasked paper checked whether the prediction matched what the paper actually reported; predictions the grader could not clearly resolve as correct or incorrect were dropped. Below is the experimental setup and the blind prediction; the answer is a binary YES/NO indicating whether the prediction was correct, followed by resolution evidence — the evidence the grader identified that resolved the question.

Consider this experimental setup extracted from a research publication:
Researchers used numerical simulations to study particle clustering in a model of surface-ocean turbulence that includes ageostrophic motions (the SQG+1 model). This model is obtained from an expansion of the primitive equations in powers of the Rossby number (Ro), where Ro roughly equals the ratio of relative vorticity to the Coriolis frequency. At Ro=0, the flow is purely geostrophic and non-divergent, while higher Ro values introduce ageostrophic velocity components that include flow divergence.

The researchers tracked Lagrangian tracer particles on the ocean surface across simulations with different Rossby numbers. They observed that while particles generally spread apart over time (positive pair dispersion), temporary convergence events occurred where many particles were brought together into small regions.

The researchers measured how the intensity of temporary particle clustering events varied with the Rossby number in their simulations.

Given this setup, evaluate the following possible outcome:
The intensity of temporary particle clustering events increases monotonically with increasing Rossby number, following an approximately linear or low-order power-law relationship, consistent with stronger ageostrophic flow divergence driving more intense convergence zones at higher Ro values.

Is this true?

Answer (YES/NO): YES